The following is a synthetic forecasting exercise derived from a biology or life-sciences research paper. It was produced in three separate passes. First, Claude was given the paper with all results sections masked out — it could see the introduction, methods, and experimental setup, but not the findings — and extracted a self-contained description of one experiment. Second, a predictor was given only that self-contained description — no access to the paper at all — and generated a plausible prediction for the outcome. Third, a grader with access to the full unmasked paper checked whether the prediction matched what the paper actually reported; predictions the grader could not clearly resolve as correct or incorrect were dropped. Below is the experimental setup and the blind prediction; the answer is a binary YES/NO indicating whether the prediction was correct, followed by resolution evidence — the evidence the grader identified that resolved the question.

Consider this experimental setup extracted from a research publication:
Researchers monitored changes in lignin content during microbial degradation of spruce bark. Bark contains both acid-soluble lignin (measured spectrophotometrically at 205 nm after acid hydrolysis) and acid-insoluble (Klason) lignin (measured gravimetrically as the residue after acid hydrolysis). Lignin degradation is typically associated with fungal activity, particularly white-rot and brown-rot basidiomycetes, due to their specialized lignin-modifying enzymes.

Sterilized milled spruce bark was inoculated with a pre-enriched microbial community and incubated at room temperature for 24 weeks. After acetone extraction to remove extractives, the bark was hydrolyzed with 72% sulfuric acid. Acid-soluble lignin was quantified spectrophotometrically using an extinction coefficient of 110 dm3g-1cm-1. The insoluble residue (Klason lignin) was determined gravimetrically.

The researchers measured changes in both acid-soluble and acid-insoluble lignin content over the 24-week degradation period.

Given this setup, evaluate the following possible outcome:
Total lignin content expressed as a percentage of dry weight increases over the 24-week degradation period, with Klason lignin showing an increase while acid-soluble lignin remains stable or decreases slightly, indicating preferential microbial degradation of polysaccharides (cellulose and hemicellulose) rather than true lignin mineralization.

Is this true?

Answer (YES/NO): NO